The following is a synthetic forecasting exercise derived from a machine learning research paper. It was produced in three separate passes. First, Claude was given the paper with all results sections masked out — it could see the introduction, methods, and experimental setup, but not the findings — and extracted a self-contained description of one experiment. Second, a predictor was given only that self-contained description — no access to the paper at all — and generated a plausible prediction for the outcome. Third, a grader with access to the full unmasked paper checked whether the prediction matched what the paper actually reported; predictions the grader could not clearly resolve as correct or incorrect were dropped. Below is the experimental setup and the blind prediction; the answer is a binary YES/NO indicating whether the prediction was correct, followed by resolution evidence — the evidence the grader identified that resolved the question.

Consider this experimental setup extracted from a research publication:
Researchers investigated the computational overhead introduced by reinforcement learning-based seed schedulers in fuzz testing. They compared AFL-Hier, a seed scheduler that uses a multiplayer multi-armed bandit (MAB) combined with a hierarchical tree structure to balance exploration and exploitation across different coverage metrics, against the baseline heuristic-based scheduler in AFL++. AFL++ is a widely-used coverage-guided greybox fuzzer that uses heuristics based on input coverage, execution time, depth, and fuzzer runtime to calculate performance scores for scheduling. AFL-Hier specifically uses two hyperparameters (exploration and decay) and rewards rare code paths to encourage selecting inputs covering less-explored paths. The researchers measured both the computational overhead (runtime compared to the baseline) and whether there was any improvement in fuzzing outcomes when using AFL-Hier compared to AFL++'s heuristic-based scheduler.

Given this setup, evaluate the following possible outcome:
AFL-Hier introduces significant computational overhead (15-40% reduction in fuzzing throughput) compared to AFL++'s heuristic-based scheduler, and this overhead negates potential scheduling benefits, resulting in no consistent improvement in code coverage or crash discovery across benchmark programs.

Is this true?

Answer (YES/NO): NO